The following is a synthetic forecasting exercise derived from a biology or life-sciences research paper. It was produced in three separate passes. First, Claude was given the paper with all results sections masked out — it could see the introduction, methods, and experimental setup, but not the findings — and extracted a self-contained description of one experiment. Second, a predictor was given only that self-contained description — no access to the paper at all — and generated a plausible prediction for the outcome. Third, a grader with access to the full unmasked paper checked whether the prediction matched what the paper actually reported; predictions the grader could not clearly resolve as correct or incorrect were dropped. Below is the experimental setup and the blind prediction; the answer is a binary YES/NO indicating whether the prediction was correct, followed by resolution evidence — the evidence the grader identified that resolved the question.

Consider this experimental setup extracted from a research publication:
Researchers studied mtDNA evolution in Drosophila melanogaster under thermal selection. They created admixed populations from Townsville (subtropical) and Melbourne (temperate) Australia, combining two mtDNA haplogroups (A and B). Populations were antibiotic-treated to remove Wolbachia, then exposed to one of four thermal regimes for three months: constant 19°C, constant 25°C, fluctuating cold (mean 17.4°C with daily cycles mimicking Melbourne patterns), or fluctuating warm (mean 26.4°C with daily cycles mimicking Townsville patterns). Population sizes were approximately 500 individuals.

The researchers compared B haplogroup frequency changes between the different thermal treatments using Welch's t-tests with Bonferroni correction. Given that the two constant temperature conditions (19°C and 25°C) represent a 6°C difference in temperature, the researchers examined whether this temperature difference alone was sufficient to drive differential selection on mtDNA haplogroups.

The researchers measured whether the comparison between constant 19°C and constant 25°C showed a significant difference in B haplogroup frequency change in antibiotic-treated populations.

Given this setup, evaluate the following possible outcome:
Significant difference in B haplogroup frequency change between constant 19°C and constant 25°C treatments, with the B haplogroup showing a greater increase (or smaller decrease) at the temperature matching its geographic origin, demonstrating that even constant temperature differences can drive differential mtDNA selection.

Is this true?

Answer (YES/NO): NO